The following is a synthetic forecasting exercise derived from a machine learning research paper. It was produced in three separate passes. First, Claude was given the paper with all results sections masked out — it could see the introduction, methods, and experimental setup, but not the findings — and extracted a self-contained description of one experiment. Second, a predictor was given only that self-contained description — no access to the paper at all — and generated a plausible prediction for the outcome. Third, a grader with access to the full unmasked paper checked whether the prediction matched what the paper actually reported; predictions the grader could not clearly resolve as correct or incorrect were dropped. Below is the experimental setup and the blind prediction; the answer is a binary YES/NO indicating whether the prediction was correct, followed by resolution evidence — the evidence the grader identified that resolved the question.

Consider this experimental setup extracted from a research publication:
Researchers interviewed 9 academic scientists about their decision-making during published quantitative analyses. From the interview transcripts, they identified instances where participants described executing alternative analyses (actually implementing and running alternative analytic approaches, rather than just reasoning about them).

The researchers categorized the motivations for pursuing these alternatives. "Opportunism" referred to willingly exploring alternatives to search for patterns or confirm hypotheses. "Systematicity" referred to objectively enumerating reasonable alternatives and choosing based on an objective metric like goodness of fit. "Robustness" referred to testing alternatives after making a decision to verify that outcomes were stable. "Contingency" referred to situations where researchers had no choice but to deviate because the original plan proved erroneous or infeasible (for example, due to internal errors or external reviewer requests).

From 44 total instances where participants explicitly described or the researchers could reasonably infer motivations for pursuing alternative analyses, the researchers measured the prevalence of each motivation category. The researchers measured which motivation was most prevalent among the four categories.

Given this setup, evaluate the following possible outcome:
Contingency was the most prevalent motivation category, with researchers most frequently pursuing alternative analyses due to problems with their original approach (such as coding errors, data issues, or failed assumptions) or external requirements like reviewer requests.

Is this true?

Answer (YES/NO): NO